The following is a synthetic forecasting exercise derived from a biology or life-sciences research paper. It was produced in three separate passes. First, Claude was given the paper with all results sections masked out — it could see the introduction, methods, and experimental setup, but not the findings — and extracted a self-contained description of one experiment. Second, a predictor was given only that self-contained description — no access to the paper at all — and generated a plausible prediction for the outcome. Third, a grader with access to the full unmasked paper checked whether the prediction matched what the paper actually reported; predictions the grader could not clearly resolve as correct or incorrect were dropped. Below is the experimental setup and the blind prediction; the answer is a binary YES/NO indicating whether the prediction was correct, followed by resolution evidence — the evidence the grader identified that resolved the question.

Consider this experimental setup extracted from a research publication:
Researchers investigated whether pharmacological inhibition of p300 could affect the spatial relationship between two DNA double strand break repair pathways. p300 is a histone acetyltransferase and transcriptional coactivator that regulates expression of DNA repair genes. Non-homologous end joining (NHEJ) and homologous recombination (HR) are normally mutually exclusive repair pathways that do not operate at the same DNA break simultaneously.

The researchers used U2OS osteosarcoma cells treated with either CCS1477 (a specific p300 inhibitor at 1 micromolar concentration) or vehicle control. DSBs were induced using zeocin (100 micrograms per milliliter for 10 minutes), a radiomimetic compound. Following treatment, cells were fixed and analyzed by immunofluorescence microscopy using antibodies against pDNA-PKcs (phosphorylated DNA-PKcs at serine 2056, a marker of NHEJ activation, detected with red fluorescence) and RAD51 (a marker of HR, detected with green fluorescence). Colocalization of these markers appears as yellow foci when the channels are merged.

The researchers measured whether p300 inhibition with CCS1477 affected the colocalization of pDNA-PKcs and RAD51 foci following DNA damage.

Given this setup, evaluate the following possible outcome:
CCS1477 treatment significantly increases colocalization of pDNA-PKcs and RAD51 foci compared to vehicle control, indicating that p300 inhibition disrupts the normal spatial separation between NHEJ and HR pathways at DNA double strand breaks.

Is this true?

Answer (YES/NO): YES